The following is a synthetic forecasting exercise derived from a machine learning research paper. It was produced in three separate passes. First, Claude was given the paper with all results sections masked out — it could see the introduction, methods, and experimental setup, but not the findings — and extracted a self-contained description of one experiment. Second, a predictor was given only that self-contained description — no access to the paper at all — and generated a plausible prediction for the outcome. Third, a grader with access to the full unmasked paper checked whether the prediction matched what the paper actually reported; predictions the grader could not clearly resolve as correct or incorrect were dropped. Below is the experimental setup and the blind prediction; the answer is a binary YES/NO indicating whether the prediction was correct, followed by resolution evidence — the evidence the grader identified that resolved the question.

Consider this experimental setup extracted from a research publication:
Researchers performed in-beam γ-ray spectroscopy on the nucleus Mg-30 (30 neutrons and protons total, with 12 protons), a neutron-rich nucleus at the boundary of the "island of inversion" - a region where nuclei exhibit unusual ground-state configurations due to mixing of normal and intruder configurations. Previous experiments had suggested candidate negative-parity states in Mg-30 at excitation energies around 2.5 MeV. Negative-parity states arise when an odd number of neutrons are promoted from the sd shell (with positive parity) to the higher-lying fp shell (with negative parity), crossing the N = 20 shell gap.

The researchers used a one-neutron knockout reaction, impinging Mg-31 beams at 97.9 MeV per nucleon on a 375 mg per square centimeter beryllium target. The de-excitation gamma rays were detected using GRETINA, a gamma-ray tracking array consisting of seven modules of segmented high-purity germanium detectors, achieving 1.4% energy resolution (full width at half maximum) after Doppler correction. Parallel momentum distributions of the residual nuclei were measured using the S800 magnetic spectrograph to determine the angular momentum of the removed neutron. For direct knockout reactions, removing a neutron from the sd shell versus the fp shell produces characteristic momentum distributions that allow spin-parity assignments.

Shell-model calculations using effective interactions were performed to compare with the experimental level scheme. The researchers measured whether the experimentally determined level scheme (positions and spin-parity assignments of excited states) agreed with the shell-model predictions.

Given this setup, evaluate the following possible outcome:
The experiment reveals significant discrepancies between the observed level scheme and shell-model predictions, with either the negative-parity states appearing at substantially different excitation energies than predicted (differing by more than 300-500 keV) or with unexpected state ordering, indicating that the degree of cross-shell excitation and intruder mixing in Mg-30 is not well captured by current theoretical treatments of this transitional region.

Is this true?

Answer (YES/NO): NO